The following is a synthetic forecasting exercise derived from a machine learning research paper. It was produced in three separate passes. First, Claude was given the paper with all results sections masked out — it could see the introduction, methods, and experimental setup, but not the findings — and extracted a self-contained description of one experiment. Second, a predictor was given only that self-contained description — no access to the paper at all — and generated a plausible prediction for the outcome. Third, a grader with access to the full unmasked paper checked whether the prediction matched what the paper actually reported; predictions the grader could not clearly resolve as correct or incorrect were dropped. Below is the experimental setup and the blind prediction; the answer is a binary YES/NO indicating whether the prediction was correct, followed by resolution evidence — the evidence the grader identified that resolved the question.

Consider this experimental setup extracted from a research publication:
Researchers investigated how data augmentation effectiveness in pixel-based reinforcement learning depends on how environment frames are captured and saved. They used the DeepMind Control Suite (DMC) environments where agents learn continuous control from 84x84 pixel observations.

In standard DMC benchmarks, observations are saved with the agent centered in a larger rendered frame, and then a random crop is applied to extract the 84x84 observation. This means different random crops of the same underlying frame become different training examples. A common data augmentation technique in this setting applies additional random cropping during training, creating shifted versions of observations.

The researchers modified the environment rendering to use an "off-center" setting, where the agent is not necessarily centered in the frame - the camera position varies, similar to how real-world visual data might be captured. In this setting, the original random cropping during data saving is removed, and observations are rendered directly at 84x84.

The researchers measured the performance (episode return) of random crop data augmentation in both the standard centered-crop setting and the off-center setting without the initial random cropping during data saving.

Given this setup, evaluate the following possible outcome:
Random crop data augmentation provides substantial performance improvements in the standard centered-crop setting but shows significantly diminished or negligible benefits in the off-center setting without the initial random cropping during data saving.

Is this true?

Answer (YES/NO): YES